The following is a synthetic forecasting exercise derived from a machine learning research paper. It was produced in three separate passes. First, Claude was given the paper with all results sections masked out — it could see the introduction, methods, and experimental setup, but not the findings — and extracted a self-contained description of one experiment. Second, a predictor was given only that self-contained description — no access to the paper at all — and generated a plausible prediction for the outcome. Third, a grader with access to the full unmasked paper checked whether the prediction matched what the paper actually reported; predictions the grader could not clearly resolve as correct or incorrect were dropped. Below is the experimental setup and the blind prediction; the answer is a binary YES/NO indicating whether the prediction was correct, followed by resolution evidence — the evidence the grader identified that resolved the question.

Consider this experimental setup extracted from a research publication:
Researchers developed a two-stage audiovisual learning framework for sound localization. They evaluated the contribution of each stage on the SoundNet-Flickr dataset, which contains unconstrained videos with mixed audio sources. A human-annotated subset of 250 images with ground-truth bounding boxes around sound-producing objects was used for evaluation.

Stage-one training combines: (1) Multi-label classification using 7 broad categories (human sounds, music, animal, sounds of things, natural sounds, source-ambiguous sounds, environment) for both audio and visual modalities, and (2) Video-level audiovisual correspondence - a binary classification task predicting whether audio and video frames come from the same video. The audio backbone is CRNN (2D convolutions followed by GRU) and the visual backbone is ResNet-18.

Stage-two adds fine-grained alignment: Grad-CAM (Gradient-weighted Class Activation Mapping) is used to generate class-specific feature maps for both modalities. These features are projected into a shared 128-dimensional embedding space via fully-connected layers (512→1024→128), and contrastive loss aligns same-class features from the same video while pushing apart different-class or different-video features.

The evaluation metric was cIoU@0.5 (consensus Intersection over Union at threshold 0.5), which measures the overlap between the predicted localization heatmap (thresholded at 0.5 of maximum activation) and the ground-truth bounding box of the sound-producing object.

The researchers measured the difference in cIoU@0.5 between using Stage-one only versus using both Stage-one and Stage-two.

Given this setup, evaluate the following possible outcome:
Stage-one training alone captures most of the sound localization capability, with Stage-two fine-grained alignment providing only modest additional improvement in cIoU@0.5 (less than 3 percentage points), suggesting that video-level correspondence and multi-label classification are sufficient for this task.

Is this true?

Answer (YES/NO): NO